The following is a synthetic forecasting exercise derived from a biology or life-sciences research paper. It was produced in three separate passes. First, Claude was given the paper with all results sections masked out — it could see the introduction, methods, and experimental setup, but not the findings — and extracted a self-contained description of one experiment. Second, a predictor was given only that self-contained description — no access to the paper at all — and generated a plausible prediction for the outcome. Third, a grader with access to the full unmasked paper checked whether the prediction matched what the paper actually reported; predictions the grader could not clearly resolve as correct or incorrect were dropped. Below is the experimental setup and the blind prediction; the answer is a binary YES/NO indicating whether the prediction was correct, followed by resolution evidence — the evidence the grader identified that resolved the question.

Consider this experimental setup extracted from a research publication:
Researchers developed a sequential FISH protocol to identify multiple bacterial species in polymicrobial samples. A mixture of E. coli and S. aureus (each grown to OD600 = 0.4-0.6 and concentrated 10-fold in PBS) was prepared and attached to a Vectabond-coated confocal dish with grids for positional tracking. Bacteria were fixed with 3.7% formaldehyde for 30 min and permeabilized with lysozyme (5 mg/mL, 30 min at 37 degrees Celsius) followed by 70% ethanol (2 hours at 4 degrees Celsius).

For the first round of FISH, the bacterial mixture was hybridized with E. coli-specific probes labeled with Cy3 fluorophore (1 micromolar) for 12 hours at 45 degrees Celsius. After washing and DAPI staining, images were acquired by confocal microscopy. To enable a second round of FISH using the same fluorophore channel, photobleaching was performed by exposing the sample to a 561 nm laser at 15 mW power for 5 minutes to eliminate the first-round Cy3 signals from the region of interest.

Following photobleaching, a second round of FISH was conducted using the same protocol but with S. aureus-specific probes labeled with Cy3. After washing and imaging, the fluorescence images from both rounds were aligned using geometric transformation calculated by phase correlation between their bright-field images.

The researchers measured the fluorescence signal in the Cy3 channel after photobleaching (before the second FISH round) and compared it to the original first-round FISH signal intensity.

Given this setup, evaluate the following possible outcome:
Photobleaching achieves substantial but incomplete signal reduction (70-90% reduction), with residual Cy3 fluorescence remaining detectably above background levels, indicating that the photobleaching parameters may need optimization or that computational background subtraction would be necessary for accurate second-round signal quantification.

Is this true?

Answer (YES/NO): NO